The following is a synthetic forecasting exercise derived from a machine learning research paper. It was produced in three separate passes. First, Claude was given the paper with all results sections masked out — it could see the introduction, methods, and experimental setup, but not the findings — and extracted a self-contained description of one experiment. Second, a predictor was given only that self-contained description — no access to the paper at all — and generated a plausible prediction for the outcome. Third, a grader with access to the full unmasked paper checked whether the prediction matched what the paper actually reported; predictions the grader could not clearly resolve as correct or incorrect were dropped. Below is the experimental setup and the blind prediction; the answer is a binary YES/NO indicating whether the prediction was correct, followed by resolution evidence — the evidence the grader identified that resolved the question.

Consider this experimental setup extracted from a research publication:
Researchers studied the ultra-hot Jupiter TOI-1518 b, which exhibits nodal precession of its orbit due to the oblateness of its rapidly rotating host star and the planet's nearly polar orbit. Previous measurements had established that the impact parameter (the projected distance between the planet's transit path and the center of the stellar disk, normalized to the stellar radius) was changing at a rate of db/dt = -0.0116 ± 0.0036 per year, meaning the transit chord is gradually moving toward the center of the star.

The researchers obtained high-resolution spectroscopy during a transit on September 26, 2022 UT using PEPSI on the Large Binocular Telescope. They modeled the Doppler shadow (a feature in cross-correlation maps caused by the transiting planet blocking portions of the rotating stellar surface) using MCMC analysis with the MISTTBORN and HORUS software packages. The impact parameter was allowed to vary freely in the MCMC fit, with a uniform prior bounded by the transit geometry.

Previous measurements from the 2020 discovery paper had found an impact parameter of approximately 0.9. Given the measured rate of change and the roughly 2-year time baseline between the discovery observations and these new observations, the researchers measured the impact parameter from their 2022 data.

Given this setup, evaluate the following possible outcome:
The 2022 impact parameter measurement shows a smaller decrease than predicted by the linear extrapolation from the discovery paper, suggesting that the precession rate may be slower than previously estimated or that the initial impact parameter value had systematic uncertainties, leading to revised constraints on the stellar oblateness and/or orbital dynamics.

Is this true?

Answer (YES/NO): NO